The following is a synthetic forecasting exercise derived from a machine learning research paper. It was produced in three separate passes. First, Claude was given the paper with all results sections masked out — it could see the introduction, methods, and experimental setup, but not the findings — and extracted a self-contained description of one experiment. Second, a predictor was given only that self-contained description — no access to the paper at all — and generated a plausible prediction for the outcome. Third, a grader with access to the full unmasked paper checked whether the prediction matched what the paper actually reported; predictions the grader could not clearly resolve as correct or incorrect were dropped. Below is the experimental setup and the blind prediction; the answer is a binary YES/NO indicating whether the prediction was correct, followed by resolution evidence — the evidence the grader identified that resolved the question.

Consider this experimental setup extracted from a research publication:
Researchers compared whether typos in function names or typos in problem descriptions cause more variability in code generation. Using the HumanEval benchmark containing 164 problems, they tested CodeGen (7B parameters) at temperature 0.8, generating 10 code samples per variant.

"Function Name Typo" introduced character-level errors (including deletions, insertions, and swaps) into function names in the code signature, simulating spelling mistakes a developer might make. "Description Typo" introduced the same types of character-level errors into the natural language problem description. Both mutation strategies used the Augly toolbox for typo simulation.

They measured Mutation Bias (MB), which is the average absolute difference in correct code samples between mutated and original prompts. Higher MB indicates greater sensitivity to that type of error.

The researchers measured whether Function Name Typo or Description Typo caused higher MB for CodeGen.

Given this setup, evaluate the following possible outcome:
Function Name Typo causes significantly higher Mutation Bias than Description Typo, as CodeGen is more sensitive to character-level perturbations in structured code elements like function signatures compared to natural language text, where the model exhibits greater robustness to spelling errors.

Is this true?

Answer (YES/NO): NO